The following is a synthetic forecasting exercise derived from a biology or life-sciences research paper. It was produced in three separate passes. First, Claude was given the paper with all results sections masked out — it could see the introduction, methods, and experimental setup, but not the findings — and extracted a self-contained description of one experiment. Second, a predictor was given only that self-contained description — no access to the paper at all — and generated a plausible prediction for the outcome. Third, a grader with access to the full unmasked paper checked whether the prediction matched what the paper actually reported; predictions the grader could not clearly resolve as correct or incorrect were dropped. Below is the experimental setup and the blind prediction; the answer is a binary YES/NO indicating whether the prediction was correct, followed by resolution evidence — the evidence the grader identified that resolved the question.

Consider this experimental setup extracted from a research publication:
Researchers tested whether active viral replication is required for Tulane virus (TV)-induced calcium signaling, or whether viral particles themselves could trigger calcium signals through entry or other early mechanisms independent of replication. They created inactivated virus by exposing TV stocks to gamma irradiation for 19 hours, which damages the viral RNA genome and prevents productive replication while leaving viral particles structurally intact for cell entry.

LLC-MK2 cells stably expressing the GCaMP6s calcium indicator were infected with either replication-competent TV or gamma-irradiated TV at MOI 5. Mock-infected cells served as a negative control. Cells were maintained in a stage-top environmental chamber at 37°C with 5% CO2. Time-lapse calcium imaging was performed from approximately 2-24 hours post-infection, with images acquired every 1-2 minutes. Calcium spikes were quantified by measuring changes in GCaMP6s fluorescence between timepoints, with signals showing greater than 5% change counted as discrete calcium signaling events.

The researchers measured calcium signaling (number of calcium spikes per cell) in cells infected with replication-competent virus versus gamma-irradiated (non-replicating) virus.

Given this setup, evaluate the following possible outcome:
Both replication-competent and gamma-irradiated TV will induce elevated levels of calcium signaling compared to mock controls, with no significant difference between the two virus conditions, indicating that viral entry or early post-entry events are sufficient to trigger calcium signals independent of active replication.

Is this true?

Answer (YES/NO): NO